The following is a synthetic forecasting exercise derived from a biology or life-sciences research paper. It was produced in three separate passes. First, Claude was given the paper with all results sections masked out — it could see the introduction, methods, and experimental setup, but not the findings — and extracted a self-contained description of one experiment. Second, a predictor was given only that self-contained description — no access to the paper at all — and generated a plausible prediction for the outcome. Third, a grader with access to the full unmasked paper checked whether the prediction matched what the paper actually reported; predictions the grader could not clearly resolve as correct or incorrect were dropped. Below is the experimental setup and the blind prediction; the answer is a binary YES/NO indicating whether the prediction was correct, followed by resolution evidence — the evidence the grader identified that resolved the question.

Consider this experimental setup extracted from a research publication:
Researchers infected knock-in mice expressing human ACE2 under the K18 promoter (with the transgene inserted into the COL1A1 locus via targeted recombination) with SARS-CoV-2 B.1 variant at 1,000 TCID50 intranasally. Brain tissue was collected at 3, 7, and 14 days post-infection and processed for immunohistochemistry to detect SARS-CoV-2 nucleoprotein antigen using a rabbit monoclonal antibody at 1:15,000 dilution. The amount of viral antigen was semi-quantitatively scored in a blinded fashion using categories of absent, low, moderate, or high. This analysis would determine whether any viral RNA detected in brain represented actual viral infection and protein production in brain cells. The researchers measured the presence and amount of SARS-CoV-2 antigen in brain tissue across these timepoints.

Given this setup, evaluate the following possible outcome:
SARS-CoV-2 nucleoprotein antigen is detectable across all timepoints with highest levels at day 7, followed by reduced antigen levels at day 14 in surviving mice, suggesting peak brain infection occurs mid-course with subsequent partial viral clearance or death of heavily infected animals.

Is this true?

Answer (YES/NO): NO